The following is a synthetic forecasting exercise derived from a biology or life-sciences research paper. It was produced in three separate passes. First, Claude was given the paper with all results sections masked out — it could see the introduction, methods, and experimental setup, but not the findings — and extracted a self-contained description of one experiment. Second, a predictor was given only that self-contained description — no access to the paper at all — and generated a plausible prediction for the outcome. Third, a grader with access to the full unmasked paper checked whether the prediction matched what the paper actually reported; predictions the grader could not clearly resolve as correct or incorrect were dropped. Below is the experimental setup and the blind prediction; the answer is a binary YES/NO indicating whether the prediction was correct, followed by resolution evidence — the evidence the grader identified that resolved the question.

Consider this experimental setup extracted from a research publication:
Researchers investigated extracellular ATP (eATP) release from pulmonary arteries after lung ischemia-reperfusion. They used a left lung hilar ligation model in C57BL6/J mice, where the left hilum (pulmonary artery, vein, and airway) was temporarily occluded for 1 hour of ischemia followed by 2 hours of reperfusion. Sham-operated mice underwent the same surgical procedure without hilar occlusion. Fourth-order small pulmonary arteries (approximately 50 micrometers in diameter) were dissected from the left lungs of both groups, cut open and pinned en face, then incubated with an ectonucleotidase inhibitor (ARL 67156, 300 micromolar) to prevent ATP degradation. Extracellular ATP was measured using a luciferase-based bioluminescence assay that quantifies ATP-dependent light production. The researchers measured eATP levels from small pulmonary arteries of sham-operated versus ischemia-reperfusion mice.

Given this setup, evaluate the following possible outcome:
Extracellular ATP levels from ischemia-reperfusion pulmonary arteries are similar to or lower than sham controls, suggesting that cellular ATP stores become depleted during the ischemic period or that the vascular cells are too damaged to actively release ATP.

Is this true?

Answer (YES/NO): NO